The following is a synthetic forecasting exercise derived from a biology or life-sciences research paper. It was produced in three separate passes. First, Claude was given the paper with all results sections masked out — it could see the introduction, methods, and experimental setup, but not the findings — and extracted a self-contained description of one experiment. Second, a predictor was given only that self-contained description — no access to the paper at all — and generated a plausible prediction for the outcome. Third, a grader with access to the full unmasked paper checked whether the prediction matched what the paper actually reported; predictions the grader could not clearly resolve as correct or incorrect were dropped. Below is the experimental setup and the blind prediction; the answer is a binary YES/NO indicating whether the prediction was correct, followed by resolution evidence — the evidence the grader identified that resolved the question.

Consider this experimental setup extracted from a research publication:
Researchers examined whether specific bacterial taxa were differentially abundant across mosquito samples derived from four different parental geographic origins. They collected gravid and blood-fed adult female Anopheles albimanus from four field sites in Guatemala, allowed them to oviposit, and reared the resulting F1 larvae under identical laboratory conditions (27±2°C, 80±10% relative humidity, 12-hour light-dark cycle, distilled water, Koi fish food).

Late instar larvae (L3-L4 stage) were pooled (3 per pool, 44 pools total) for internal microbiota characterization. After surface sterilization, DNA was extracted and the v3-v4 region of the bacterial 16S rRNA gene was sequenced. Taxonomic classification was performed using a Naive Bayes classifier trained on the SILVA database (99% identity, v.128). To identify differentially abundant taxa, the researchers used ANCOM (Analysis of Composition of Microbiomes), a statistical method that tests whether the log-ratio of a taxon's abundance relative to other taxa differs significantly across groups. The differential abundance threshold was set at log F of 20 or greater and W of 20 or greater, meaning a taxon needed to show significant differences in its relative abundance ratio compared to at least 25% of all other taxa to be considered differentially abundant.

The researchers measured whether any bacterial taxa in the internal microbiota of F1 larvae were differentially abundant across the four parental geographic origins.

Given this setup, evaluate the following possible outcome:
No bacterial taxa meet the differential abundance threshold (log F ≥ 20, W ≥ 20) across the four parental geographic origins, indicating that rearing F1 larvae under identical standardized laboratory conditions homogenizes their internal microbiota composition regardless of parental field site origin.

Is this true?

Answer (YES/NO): NO